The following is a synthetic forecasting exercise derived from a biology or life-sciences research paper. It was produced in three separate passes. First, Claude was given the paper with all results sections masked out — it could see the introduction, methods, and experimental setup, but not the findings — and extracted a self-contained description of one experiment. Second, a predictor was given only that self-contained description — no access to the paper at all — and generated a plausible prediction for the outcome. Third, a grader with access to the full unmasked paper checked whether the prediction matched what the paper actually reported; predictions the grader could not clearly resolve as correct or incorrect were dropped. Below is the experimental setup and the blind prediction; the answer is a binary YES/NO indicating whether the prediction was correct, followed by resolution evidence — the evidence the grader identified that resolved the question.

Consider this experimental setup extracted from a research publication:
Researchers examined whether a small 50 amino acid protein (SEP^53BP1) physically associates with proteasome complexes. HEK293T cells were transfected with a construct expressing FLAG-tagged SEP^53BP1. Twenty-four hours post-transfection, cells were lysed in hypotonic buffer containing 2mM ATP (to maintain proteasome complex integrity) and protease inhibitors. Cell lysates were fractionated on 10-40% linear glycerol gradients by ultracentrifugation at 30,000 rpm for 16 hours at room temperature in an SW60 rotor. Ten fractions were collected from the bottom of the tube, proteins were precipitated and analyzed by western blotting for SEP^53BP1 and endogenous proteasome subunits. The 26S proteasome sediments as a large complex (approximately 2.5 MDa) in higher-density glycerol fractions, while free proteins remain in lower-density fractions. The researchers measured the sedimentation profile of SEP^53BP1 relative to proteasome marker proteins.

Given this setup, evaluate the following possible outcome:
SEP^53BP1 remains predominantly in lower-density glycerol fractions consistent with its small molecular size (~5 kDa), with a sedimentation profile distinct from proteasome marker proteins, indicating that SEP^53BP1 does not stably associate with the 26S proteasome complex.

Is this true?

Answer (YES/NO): NO